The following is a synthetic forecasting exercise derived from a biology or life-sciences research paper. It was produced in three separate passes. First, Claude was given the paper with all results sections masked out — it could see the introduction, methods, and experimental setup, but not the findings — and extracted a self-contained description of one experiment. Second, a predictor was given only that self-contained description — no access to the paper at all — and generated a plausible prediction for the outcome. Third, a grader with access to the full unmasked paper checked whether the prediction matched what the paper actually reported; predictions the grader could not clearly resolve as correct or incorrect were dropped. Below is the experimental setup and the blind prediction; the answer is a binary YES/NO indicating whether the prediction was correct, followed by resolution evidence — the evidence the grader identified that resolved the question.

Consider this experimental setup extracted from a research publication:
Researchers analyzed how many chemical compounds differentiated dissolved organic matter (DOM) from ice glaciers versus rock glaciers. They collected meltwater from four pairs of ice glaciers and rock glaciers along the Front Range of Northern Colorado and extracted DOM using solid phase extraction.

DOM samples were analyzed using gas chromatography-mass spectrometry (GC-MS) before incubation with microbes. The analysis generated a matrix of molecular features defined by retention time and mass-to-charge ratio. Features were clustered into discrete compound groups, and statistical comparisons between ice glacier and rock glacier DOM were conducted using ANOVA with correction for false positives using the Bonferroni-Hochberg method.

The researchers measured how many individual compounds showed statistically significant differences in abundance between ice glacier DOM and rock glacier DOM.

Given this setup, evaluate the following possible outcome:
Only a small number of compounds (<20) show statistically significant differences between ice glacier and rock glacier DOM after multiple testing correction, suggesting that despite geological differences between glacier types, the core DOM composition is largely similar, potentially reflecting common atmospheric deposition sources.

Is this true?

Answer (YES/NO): NO